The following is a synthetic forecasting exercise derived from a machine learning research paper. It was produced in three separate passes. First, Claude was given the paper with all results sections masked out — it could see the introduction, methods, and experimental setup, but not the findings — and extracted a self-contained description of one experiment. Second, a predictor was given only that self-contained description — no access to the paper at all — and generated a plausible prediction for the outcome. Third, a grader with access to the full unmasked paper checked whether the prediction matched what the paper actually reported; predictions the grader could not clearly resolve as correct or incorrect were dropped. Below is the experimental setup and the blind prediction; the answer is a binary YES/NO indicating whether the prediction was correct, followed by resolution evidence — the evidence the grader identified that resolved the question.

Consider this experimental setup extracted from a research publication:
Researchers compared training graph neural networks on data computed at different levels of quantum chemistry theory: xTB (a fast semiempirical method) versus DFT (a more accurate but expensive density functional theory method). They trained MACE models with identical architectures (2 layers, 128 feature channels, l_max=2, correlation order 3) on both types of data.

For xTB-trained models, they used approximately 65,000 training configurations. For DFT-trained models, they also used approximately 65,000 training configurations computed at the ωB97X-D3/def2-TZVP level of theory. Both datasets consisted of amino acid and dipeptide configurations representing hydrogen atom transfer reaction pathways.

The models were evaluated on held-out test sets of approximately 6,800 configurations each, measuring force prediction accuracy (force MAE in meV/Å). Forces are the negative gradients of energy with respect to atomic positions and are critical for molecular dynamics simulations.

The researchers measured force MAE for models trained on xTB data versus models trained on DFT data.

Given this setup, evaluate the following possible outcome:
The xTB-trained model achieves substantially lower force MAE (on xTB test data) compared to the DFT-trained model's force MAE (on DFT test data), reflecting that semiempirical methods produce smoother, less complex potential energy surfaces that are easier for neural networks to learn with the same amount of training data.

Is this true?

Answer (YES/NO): YES